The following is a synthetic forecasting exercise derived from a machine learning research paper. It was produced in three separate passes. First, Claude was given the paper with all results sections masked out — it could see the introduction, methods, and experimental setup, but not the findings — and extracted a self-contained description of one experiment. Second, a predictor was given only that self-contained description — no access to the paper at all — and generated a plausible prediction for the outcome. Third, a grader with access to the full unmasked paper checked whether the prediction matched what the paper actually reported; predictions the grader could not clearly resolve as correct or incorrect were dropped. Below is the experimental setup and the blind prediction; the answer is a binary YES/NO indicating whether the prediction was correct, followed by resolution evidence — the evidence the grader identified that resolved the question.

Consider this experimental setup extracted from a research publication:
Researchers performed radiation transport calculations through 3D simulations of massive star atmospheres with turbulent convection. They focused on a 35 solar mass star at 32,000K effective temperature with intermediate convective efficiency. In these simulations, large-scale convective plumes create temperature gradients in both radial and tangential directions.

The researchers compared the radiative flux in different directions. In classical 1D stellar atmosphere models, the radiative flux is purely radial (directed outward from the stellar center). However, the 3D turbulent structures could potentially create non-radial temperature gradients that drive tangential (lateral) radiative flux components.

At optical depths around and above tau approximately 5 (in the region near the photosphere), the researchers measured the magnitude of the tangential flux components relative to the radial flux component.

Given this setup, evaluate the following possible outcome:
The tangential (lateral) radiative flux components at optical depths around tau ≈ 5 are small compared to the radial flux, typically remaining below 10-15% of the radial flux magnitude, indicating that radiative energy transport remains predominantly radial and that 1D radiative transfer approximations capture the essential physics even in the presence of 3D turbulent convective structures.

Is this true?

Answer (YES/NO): NO